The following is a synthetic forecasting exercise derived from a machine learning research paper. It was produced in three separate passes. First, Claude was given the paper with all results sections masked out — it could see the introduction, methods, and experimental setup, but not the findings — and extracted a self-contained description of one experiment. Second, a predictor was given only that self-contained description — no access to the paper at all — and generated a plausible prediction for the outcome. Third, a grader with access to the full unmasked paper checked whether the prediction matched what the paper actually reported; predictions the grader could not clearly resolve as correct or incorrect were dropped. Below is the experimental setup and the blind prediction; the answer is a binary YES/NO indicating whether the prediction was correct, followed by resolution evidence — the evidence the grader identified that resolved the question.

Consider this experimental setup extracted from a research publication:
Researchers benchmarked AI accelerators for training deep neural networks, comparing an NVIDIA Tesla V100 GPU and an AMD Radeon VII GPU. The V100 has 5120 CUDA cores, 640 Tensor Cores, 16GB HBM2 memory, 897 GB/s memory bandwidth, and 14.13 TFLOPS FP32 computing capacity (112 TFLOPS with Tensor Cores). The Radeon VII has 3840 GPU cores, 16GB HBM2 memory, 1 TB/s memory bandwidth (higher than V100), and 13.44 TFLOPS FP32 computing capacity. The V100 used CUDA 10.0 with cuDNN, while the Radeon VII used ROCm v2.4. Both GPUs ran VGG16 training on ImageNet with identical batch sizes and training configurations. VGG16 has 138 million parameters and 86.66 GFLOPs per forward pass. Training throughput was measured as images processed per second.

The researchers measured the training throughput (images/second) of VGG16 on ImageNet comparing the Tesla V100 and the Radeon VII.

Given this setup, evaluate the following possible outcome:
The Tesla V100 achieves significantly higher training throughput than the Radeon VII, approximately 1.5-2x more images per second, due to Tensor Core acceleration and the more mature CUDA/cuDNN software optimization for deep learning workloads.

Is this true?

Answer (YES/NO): YES